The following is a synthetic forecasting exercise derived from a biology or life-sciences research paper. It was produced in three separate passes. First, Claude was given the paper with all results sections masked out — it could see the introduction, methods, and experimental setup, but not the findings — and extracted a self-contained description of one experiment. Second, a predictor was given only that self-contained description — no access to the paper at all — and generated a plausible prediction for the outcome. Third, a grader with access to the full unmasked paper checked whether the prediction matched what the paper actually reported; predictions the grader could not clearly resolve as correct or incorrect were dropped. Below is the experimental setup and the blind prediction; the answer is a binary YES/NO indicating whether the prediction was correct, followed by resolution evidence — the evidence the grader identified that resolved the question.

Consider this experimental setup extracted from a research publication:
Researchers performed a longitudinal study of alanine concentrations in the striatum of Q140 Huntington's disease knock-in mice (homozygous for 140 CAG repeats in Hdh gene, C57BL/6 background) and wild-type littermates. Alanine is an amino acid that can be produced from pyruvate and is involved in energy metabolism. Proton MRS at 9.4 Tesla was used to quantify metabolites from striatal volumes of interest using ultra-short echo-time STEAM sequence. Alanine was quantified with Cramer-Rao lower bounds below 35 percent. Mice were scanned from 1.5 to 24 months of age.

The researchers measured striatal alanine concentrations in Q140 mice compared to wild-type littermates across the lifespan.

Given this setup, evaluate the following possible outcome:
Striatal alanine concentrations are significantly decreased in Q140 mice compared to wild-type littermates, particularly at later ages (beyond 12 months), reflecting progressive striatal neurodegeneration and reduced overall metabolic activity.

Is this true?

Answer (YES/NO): NO